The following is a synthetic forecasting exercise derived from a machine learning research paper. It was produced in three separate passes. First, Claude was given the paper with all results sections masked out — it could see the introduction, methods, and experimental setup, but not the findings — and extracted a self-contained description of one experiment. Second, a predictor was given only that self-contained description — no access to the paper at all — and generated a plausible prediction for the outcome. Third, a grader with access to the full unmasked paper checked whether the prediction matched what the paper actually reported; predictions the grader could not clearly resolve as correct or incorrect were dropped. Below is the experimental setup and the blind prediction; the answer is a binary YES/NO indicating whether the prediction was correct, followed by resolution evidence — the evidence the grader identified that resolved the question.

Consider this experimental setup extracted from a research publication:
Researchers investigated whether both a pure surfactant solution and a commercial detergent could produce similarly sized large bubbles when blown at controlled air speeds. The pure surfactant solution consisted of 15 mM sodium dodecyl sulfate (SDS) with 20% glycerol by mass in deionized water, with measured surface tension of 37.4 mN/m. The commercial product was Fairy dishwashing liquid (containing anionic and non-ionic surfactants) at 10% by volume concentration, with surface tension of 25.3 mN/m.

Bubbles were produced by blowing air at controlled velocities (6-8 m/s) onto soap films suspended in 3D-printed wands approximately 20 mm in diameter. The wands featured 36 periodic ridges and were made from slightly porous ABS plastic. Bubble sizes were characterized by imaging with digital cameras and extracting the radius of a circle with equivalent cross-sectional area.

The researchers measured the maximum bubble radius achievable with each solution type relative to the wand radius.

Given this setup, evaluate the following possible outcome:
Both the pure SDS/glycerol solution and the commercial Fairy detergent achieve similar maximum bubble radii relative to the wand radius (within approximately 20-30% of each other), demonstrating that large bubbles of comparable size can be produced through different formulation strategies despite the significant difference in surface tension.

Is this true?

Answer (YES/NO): YES